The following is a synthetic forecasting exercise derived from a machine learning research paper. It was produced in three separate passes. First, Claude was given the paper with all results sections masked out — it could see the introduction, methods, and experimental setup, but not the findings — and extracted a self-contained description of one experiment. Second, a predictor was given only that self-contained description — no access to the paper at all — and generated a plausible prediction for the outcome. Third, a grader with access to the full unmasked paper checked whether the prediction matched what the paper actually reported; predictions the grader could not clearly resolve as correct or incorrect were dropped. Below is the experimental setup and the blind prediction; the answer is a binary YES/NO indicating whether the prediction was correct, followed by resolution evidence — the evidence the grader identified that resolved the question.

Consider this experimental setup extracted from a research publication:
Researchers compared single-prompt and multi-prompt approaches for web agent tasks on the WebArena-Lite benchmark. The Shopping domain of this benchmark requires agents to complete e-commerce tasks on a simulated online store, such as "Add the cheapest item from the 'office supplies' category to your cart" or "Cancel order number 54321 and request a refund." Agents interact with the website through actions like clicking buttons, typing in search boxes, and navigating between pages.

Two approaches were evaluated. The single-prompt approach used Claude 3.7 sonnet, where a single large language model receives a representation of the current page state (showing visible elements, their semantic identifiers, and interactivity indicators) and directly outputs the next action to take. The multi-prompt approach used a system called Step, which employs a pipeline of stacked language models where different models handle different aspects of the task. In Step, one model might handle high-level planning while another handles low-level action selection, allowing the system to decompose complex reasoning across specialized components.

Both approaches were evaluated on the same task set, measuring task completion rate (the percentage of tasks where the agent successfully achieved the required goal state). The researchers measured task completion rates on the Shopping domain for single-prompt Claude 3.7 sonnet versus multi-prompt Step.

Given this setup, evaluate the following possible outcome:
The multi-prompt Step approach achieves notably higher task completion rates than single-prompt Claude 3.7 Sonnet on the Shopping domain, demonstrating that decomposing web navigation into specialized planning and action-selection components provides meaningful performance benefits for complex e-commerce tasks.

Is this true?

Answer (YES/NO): NO